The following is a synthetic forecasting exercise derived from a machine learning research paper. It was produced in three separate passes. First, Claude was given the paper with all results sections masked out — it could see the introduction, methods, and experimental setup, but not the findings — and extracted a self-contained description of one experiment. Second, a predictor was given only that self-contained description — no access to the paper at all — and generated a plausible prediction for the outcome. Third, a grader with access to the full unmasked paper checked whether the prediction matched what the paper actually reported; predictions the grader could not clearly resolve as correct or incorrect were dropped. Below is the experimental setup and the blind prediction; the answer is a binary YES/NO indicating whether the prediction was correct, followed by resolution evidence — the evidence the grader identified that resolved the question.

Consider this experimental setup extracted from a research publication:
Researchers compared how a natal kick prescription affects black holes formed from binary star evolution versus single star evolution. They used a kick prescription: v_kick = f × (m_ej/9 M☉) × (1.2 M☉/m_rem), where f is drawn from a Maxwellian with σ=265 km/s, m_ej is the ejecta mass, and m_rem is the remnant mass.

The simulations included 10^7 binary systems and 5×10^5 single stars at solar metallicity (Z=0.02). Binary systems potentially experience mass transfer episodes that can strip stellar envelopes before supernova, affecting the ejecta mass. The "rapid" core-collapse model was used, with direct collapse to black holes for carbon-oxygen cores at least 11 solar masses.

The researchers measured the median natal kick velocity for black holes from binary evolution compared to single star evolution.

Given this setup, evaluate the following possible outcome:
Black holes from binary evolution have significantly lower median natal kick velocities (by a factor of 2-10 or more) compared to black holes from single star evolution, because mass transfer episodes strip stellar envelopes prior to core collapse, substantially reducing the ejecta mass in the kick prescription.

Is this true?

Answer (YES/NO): NO